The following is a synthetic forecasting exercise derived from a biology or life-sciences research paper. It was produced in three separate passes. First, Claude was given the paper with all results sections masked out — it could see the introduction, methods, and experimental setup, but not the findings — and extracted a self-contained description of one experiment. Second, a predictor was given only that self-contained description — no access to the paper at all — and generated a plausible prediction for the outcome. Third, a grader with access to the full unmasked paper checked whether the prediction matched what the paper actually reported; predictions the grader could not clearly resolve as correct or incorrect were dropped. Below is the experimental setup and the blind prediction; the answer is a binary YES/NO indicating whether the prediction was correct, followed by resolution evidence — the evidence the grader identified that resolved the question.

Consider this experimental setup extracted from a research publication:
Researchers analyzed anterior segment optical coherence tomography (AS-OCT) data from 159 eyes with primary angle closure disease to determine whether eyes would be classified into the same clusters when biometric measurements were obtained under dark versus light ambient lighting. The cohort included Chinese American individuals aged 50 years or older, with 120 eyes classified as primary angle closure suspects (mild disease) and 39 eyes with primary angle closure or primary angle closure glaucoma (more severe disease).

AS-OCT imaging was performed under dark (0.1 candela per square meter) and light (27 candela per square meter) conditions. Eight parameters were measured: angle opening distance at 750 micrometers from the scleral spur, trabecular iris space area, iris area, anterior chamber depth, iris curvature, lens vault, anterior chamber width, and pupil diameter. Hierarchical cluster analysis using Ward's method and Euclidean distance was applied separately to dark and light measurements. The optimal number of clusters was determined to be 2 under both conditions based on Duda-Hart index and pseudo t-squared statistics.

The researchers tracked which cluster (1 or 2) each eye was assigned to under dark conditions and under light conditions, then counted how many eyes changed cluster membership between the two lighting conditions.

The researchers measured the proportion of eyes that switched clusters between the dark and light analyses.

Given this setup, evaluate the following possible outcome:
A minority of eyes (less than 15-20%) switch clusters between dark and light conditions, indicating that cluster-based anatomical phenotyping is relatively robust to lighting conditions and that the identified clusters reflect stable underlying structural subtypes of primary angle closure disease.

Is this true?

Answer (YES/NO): YES